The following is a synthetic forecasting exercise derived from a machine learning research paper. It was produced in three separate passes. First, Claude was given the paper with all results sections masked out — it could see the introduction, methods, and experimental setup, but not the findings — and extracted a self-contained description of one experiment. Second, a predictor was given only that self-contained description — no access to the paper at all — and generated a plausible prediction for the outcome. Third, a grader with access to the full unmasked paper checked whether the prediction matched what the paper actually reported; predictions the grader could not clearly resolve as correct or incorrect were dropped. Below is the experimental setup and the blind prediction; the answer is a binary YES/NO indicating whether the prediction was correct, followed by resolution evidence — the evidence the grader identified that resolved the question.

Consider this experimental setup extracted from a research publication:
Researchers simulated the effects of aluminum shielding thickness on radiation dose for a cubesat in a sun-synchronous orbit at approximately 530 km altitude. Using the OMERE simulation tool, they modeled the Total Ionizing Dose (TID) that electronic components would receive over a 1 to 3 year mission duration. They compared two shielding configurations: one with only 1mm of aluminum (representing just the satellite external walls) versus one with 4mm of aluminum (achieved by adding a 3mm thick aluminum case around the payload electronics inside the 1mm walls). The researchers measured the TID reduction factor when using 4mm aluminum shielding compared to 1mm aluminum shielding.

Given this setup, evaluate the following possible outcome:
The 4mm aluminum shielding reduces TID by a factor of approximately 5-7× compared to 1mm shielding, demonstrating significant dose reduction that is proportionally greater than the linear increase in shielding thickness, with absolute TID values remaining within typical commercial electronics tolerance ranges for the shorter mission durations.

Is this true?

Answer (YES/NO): NO